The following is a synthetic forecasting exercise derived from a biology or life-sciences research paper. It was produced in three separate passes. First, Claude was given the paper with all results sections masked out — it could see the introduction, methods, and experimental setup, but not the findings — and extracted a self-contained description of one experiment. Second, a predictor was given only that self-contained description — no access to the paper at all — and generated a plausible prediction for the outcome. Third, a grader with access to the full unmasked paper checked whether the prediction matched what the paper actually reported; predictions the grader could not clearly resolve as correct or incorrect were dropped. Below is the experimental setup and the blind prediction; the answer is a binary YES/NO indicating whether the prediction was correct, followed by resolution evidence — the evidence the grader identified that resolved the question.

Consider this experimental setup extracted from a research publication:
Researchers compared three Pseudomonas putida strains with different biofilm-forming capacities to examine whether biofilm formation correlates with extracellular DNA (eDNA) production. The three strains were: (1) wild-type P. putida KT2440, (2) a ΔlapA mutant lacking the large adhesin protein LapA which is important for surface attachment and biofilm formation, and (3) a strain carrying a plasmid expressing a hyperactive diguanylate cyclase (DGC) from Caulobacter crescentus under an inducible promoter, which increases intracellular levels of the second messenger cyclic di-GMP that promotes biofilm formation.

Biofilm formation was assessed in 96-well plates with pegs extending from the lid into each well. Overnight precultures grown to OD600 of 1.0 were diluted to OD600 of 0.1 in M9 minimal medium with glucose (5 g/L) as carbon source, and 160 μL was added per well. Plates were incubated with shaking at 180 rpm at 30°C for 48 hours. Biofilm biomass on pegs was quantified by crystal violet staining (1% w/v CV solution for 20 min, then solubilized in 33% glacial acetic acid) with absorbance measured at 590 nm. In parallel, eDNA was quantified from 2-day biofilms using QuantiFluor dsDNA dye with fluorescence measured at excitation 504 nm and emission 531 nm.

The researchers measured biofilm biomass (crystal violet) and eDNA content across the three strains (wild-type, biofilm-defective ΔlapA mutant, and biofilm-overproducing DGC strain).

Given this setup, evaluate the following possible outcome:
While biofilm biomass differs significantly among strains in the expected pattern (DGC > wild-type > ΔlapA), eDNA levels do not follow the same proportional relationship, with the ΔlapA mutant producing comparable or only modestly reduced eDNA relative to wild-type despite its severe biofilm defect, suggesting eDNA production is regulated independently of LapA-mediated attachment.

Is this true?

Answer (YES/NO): NO